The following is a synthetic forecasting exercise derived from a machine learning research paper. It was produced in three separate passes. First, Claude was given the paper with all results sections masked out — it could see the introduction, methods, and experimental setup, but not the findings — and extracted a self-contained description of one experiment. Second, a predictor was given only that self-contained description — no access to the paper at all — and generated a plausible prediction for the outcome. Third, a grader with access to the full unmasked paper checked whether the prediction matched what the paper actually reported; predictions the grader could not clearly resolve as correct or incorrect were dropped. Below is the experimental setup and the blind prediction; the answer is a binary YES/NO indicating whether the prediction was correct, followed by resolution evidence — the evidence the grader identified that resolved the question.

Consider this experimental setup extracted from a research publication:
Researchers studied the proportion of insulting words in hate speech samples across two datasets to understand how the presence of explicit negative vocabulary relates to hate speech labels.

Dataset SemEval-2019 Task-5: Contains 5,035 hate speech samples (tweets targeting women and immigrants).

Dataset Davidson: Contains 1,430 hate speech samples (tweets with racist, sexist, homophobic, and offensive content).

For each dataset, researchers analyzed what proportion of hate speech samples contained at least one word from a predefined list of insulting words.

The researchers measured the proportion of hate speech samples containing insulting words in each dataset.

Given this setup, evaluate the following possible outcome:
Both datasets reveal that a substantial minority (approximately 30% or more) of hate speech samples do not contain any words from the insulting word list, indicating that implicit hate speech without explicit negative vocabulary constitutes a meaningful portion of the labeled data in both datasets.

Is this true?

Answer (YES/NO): NO